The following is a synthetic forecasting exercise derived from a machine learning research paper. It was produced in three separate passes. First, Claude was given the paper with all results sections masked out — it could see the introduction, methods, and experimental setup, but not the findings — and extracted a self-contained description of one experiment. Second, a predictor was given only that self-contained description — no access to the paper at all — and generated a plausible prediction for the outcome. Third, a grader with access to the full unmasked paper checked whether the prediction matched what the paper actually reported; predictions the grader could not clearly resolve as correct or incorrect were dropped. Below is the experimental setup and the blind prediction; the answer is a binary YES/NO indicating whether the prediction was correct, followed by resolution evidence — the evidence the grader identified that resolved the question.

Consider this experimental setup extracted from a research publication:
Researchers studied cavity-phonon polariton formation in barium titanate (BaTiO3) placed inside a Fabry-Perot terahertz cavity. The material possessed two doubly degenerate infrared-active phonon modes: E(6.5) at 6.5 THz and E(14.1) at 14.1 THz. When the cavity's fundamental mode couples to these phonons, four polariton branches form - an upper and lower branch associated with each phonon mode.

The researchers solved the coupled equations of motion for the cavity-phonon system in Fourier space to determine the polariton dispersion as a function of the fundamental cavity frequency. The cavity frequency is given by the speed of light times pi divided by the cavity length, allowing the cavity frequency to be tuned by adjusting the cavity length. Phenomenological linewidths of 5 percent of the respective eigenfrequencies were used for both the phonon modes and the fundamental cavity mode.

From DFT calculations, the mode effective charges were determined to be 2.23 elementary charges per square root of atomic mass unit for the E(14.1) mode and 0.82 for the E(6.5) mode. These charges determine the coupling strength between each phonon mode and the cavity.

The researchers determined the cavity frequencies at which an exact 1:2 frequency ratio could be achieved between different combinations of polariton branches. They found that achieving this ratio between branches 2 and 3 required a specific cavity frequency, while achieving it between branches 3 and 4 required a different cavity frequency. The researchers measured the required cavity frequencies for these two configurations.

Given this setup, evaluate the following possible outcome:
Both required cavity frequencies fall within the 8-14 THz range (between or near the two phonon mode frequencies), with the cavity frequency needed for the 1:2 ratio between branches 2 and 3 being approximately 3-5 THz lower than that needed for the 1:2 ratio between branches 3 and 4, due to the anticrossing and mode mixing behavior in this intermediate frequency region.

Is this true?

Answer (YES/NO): NO